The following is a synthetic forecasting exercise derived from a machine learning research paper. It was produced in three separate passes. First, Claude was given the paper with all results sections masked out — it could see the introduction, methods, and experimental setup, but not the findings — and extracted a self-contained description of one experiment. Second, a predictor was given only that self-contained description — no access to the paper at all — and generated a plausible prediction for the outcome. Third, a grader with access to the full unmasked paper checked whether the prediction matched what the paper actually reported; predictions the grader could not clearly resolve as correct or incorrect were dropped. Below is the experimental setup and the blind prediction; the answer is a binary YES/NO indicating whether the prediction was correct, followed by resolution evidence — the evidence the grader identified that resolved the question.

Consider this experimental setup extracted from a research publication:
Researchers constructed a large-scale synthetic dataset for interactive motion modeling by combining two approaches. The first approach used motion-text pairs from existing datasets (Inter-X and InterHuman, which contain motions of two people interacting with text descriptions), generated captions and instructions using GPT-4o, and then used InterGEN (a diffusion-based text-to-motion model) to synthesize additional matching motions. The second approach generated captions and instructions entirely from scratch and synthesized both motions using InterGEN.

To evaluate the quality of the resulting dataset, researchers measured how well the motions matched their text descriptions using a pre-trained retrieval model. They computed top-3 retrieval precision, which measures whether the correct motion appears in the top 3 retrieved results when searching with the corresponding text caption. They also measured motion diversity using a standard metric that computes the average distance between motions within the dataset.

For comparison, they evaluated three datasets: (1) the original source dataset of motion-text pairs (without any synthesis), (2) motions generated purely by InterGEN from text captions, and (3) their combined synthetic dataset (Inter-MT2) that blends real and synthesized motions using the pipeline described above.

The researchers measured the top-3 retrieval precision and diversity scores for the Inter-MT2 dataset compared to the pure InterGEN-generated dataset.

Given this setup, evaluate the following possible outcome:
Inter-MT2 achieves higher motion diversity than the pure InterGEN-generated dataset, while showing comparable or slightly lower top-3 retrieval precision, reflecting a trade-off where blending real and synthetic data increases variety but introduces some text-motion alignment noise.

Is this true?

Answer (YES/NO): NO